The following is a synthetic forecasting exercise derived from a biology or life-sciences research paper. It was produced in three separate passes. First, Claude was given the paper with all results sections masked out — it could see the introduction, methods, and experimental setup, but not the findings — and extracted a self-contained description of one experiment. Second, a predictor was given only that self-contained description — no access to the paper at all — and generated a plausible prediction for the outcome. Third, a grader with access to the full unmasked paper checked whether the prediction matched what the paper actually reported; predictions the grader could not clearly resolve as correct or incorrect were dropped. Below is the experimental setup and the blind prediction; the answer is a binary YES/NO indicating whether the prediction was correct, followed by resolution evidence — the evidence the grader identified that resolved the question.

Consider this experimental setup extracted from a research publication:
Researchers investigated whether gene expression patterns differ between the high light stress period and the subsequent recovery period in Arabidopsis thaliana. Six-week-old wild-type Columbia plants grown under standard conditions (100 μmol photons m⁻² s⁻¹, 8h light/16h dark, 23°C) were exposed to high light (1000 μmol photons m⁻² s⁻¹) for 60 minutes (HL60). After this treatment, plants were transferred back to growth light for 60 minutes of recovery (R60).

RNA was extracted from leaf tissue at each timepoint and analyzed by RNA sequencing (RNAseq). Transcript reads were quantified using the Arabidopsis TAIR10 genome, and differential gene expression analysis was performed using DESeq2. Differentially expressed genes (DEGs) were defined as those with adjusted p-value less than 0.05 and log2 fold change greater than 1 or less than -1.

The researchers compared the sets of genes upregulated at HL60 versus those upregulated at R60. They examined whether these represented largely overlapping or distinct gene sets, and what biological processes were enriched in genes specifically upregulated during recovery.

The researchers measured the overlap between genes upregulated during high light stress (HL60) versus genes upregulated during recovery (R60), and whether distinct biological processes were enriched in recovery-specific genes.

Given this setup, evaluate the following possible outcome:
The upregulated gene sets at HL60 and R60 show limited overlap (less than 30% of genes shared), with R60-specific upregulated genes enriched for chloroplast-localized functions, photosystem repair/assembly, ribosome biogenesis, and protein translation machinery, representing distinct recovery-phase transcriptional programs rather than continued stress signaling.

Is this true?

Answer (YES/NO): NO